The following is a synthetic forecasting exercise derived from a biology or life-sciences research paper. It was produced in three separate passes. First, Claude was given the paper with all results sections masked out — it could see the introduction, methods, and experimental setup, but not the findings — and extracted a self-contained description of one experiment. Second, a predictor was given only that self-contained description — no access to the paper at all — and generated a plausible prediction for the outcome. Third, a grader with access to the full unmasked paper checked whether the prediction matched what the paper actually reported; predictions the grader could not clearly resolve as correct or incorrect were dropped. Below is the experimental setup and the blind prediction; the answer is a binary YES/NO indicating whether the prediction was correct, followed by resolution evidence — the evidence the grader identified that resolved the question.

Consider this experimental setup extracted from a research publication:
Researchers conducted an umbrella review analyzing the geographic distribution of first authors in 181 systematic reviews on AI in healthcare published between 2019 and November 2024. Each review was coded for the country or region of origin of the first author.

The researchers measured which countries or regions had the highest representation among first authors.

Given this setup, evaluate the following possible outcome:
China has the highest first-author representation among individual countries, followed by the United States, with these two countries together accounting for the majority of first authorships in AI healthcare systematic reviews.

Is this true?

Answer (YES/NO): NO